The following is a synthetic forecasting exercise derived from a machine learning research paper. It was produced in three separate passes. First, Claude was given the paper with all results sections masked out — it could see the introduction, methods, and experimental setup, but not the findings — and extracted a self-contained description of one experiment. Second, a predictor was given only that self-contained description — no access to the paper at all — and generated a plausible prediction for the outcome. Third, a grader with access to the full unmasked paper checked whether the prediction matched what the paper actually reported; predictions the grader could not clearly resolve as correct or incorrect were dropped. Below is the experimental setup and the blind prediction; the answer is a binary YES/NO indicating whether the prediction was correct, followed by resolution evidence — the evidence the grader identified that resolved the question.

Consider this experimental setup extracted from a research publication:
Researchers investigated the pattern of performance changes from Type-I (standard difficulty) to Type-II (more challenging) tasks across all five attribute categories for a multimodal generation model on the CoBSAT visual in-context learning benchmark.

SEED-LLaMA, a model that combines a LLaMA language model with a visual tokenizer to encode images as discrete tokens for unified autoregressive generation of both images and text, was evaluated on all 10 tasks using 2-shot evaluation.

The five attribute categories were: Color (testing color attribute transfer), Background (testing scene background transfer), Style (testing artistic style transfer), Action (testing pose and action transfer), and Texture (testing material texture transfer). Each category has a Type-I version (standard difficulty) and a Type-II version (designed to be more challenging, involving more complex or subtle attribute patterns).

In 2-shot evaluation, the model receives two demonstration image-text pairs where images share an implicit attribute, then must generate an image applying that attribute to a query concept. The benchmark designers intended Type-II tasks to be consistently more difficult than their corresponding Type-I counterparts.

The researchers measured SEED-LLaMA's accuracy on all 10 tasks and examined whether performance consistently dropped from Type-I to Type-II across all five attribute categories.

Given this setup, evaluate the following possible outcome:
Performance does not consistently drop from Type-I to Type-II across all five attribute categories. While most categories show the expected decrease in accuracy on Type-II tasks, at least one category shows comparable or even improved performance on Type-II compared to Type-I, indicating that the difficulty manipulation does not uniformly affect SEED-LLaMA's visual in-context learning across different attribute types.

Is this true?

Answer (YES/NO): NO